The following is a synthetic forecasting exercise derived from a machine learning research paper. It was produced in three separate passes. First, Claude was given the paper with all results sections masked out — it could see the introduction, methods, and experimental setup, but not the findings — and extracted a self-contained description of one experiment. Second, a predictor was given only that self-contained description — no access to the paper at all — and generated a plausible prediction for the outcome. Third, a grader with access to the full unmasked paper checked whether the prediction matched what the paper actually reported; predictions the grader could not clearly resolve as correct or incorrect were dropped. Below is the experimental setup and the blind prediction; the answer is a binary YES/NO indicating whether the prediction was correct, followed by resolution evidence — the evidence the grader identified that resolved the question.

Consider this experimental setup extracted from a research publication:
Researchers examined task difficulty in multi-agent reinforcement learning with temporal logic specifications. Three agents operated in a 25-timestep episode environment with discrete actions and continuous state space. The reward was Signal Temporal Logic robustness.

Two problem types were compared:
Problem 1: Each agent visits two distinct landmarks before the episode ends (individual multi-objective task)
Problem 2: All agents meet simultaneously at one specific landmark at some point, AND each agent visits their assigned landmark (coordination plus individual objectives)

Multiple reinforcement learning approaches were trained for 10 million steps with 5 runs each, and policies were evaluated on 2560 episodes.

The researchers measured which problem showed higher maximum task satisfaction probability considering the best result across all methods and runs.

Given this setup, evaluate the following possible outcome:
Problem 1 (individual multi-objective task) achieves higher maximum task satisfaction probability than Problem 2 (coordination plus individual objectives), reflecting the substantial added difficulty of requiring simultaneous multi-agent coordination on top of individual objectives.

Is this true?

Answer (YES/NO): YES